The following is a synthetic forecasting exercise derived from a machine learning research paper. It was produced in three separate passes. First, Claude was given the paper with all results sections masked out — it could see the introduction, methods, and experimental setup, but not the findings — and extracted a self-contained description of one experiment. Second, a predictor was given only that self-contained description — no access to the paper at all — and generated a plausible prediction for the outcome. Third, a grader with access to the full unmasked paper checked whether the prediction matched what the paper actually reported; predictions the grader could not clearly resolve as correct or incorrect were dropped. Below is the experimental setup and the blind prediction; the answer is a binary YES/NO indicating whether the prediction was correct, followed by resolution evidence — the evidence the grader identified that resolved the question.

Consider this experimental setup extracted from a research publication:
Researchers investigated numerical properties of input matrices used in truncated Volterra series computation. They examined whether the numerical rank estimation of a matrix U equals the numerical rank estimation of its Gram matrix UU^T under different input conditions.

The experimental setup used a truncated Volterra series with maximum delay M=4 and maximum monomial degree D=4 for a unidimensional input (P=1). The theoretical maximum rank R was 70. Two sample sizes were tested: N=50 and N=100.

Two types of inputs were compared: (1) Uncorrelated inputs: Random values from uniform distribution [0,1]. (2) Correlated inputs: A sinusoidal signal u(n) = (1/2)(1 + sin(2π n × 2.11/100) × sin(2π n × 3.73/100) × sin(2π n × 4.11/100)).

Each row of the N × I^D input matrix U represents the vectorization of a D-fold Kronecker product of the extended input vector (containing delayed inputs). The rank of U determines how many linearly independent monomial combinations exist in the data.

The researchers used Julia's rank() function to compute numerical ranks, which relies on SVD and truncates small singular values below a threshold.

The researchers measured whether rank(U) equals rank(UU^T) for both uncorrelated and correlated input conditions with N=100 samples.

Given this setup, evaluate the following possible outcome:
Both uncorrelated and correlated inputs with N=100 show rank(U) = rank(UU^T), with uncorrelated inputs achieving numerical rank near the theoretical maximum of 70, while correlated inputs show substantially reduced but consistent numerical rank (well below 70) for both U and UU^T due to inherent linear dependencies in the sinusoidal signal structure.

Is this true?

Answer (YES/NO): NO